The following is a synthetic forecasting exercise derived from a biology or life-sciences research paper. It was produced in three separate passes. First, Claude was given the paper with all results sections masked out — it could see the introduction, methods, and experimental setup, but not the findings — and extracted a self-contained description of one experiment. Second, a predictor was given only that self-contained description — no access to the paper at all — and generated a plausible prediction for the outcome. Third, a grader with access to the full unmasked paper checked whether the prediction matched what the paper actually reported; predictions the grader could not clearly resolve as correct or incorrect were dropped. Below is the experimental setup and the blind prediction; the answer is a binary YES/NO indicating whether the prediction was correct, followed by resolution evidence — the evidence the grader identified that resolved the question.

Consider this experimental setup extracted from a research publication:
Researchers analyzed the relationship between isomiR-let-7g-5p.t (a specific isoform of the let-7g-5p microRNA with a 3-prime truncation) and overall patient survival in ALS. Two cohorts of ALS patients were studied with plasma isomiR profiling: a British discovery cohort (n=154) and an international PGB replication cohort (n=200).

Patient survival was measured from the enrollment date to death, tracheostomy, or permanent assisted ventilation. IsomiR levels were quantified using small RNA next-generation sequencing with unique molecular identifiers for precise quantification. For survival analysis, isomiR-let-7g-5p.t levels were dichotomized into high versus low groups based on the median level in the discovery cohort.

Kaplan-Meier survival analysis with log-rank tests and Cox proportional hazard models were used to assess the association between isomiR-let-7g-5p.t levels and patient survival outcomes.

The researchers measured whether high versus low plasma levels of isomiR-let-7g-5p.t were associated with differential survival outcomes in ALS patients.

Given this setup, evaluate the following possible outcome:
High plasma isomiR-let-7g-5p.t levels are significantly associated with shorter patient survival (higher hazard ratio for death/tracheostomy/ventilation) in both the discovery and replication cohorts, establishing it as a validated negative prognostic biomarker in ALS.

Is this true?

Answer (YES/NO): NO